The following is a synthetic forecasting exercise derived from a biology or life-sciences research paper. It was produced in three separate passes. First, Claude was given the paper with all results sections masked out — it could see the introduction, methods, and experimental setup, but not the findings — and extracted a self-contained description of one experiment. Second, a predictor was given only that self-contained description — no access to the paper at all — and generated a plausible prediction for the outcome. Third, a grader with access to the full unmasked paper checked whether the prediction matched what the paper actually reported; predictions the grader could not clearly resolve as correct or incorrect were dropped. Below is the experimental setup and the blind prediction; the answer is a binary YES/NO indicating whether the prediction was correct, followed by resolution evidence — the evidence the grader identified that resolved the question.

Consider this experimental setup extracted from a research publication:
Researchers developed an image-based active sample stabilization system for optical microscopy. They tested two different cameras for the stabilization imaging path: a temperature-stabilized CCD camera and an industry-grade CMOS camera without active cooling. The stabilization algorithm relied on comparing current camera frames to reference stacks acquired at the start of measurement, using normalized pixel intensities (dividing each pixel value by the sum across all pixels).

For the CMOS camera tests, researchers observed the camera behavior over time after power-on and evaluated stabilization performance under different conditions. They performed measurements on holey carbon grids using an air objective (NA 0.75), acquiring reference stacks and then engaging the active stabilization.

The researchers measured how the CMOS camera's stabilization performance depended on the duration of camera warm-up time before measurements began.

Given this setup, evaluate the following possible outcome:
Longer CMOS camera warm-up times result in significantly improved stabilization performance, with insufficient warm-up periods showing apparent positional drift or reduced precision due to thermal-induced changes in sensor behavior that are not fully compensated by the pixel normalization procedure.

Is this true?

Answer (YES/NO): YES